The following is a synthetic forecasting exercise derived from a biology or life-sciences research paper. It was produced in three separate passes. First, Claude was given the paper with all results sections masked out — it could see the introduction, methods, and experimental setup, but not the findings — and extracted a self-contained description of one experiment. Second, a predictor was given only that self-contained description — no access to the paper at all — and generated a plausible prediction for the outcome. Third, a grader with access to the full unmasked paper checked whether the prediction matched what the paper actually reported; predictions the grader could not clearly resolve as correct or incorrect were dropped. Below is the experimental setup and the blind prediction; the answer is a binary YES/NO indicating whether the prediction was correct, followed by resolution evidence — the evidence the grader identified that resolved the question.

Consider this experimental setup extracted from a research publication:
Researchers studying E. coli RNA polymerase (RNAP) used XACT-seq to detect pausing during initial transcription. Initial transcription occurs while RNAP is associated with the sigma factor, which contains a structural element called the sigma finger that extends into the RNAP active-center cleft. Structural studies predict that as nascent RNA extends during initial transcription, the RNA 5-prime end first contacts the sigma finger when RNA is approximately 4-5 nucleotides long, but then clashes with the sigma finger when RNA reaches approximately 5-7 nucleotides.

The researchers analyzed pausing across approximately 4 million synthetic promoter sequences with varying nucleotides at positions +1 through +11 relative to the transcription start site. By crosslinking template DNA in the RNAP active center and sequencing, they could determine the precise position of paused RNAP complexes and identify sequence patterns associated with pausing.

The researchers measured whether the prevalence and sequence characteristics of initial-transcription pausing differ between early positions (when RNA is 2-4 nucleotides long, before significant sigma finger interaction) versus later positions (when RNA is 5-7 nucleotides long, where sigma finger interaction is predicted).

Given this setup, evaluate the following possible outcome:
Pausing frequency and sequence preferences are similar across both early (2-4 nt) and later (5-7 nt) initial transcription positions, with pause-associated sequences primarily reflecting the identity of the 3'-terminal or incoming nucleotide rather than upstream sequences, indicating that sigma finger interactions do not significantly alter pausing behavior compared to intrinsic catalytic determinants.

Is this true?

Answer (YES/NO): NO